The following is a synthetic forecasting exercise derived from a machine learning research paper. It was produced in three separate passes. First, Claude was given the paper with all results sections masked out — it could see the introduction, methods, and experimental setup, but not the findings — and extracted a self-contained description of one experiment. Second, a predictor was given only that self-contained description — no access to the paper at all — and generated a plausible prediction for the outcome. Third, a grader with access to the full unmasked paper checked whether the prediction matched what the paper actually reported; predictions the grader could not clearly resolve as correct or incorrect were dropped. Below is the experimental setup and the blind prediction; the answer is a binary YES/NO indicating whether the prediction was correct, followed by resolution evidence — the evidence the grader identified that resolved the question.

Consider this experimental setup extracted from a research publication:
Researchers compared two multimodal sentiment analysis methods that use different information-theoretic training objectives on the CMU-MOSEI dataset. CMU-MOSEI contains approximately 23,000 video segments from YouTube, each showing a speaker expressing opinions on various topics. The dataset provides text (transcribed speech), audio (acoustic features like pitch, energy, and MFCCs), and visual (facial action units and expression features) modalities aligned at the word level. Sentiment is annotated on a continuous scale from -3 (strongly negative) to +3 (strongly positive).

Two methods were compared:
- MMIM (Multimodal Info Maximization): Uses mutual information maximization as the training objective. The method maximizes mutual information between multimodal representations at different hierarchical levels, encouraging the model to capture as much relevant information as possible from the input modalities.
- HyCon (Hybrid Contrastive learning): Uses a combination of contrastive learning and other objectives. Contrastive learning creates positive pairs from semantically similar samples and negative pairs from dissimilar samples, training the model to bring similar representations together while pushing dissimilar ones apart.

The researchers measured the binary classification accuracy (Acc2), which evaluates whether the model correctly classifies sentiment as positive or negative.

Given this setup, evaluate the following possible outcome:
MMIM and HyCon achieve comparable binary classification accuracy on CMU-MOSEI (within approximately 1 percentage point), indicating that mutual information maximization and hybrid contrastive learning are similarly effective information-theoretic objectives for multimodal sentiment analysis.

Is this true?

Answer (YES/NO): YES